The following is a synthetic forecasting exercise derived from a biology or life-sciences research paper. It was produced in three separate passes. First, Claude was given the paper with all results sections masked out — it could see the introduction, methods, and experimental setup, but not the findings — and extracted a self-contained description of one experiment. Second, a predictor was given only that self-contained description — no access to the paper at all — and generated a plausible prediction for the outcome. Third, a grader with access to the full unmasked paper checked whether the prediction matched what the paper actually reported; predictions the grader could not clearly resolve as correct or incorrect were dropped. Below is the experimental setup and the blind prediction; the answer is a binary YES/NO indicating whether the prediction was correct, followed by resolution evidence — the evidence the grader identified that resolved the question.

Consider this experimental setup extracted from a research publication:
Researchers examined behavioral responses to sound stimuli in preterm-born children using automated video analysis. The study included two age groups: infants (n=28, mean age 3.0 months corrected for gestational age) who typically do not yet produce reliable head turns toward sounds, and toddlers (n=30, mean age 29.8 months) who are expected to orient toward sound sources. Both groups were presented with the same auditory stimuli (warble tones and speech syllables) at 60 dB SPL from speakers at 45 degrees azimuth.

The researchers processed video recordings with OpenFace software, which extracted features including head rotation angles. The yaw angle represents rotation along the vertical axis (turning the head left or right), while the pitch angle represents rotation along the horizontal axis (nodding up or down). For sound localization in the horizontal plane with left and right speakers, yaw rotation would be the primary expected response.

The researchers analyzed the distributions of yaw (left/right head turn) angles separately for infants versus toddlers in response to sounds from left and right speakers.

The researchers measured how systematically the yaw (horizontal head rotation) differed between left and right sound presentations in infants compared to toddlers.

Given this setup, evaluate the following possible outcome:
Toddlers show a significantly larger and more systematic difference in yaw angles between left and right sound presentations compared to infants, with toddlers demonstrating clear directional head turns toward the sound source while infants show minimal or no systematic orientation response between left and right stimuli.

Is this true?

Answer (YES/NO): YES